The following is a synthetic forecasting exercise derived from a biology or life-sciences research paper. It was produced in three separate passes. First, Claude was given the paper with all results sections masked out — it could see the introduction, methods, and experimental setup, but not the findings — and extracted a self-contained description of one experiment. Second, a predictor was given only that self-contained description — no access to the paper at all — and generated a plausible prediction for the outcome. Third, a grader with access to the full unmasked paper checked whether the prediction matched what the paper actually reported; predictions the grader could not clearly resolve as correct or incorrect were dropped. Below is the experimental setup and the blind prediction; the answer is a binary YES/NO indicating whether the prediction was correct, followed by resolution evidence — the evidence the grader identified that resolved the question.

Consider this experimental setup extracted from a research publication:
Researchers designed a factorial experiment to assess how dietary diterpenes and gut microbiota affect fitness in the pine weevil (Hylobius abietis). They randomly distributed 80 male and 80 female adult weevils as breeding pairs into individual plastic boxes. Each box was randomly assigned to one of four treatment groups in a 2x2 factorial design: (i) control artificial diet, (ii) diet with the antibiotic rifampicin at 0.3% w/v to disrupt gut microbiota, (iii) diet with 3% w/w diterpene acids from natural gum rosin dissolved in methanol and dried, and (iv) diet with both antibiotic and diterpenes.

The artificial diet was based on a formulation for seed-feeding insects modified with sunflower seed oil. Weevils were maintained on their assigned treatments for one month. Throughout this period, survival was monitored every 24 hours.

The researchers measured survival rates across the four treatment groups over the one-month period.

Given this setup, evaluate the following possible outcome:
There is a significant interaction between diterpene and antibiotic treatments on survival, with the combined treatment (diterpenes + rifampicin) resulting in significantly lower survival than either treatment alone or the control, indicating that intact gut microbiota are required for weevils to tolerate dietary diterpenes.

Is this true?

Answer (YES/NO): NO